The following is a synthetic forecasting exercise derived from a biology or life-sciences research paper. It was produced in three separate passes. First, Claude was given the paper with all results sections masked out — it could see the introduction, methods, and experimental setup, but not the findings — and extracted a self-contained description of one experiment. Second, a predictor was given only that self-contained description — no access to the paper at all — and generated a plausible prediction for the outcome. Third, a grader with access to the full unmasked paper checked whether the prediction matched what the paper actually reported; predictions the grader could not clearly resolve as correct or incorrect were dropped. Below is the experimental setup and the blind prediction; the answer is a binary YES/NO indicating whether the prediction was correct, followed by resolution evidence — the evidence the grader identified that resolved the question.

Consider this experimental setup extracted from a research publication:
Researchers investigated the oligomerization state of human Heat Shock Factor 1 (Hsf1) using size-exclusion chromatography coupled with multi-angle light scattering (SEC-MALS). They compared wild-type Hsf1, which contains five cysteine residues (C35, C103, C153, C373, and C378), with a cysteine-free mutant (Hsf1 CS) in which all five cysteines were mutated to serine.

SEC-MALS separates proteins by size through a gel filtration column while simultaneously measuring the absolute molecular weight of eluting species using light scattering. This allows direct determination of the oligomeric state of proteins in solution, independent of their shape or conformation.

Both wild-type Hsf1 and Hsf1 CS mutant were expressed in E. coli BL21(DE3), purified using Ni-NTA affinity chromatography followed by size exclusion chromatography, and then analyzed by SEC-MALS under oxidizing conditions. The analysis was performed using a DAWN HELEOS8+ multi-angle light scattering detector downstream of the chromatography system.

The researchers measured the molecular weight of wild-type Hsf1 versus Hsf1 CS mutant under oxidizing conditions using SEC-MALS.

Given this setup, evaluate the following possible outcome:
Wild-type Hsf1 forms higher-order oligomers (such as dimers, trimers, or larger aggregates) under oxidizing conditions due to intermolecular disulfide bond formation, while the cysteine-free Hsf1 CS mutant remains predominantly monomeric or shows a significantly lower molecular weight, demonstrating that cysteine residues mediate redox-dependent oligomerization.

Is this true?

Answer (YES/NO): YES